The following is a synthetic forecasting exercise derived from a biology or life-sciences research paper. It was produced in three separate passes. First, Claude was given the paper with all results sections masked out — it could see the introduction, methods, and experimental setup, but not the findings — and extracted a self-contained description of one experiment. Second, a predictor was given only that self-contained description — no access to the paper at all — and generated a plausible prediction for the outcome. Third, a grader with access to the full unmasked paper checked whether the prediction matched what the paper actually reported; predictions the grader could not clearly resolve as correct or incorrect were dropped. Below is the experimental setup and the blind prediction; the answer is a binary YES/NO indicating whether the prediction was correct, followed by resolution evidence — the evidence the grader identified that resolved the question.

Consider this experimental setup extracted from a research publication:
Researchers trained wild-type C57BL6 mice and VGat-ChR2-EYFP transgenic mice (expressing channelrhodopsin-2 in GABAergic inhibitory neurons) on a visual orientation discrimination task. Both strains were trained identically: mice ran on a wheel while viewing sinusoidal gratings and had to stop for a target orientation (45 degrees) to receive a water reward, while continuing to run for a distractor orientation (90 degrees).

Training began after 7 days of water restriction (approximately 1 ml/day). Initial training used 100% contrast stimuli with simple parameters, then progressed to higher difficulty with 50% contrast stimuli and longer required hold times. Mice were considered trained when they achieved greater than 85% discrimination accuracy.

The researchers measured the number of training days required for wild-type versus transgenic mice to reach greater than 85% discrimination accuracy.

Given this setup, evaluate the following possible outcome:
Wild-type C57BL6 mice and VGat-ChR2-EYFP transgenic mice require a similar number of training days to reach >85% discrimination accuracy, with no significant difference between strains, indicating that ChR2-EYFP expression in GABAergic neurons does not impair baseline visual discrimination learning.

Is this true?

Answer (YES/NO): NO